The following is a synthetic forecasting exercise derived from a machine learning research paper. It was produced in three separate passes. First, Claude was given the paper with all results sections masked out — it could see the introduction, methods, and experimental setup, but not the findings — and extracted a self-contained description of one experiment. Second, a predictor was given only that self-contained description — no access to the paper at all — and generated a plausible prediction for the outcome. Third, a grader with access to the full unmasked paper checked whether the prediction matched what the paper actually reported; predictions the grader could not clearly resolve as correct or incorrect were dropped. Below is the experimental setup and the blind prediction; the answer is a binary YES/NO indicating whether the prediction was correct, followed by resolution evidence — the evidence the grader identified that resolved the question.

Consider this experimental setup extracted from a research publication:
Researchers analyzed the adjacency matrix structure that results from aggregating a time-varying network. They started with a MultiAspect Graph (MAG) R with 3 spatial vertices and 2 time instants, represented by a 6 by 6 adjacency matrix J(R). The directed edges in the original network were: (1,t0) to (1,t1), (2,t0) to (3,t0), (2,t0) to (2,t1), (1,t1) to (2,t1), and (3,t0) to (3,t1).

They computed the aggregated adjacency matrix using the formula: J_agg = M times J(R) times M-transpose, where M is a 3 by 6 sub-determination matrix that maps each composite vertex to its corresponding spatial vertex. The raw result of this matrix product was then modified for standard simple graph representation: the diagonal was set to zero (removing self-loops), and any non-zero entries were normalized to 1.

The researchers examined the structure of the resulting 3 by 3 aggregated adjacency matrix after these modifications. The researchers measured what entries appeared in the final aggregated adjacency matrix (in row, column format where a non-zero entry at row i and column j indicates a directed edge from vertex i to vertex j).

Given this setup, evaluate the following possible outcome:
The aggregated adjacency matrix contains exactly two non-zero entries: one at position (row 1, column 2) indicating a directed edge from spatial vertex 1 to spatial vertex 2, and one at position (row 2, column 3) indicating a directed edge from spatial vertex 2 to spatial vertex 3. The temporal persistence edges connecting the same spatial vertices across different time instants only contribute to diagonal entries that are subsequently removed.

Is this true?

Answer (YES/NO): YES